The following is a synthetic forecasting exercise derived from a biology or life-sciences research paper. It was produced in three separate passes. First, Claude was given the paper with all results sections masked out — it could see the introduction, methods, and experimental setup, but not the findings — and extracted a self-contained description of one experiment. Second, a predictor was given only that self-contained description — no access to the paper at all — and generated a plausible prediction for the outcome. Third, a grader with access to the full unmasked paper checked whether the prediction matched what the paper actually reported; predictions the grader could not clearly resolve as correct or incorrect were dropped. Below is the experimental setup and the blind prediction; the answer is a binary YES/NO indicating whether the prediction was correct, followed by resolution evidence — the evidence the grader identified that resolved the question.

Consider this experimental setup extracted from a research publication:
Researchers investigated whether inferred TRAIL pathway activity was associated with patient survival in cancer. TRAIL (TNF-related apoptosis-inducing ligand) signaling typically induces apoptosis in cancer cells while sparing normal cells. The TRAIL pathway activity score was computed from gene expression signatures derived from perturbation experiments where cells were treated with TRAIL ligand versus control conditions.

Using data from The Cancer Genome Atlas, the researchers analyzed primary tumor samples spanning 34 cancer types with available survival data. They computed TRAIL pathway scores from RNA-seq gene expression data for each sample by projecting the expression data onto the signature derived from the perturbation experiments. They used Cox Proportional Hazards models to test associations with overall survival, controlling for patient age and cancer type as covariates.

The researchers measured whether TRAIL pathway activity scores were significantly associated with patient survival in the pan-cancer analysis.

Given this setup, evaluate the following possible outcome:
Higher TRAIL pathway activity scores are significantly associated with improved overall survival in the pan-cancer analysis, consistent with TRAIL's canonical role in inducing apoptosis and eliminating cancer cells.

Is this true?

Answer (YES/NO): YES